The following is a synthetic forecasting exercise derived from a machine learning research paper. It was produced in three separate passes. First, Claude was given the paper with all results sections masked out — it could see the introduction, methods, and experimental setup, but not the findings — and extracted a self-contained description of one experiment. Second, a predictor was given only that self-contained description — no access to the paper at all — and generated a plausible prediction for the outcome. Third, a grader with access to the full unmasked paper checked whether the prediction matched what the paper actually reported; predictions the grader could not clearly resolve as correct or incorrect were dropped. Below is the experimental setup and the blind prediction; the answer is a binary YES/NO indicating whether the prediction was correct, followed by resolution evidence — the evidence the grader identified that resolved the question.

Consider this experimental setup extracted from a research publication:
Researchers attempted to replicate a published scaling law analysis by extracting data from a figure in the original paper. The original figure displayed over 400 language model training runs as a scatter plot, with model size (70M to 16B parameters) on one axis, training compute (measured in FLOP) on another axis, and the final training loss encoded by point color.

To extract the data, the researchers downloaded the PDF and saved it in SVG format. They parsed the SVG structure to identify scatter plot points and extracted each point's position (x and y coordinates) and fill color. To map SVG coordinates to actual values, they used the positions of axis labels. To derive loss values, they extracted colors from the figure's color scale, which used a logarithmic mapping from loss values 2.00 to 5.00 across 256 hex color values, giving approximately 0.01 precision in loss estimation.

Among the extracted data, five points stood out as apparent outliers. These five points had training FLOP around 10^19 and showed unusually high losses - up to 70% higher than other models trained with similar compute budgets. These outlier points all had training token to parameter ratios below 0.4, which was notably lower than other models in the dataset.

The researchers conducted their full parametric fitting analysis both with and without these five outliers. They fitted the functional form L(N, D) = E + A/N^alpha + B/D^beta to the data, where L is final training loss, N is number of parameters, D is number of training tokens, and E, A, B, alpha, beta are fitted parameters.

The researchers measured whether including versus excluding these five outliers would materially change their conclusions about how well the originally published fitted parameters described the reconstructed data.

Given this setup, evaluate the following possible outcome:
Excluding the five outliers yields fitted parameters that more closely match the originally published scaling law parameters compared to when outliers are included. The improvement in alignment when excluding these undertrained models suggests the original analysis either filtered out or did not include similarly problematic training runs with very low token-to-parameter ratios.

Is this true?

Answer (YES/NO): NO